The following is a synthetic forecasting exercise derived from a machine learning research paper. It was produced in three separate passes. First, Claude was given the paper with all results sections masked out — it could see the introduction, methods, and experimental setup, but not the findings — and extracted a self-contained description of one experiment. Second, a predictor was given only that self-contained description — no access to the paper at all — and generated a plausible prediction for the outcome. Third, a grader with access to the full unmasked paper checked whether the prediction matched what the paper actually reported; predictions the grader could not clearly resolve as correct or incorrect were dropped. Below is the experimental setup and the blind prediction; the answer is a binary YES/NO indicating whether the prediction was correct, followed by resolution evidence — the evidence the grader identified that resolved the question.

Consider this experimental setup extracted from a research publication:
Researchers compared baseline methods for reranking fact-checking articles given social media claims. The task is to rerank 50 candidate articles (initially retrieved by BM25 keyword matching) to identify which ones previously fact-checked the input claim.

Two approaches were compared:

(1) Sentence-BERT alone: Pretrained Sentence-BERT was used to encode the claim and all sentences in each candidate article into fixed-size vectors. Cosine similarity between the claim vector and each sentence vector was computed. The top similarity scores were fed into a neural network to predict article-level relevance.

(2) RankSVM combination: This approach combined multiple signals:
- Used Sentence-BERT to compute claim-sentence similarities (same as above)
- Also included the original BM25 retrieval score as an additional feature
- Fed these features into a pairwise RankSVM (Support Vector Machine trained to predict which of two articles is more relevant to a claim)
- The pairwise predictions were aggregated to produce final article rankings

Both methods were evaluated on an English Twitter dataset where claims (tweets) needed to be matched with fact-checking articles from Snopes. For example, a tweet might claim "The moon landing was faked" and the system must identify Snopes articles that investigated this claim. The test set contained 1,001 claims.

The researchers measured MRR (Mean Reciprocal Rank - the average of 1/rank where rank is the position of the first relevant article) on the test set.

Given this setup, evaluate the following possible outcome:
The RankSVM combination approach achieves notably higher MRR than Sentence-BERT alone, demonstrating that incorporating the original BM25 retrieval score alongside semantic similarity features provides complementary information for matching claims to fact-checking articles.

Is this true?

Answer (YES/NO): YES